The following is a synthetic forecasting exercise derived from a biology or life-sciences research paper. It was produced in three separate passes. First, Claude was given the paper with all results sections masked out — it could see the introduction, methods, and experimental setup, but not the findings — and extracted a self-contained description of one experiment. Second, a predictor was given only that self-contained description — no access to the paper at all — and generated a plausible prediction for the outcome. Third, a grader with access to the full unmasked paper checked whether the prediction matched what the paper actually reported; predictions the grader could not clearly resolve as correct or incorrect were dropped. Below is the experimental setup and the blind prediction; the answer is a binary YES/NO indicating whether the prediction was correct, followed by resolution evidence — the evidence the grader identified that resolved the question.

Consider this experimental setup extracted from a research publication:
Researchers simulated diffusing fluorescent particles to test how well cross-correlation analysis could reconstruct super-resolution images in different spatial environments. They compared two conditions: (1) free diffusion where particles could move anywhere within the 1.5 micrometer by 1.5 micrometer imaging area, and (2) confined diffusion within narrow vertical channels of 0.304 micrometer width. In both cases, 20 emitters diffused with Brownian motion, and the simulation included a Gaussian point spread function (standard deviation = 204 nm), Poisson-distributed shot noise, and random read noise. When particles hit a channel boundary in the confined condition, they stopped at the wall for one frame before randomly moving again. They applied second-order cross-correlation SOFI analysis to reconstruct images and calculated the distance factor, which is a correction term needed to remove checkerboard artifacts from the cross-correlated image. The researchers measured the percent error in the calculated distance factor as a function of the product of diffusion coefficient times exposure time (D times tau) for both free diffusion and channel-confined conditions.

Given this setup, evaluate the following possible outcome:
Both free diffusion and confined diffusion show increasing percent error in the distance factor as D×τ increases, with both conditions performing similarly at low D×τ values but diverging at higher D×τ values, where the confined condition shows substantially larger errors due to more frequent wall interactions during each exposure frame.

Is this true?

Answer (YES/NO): NO